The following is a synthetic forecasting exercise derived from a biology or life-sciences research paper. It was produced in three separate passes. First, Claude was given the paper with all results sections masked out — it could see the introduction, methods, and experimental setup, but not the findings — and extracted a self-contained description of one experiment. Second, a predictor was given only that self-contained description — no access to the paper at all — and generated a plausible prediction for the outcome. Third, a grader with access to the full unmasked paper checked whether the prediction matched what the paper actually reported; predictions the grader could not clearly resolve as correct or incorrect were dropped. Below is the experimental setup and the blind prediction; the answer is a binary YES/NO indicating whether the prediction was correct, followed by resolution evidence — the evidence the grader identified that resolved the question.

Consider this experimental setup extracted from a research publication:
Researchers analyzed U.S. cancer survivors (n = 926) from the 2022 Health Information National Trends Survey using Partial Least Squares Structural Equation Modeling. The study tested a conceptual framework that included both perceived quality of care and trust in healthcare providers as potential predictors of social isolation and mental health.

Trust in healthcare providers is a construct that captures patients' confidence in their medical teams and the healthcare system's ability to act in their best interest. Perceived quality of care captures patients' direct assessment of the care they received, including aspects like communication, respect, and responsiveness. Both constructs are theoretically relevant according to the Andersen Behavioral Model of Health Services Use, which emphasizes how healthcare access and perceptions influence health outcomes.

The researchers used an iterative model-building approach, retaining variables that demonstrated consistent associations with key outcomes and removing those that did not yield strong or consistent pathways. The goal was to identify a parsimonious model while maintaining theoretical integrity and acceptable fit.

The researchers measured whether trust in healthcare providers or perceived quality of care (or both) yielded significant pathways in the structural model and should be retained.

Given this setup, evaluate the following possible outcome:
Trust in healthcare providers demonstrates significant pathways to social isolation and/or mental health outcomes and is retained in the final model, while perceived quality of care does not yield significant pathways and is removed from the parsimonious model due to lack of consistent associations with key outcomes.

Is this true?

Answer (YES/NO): NO